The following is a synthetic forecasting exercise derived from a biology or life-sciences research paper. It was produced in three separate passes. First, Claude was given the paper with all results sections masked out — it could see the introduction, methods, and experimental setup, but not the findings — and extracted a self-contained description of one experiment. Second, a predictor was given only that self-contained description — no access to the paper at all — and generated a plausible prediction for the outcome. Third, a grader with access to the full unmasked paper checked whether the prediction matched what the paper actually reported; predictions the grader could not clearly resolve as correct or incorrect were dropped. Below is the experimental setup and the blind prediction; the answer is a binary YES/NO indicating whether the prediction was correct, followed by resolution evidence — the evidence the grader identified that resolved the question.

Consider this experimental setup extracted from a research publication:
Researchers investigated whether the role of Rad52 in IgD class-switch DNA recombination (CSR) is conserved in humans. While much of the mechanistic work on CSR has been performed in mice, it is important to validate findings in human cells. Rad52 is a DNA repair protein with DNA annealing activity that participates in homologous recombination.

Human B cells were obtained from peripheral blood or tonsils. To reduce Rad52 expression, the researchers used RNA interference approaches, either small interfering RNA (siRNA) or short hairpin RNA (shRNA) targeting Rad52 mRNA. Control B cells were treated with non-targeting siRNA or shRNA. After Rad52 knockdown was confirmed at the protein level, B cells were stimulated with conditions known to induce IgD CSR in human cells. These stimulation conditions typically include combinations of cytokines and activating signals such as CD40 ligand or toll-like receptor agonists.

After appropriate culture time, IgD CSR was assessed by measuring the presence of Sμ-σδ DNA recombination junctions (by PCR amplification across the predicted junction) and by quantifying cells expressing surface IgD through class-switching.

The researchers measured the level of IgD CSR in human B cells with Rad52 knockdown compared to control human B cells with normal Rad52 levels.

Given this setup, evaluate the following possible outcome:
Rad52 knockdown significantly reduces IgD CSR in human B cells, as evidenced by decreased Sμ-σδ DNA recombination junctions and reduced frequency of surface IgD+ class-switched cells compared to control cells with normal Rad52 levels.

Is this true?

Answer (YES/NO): YES